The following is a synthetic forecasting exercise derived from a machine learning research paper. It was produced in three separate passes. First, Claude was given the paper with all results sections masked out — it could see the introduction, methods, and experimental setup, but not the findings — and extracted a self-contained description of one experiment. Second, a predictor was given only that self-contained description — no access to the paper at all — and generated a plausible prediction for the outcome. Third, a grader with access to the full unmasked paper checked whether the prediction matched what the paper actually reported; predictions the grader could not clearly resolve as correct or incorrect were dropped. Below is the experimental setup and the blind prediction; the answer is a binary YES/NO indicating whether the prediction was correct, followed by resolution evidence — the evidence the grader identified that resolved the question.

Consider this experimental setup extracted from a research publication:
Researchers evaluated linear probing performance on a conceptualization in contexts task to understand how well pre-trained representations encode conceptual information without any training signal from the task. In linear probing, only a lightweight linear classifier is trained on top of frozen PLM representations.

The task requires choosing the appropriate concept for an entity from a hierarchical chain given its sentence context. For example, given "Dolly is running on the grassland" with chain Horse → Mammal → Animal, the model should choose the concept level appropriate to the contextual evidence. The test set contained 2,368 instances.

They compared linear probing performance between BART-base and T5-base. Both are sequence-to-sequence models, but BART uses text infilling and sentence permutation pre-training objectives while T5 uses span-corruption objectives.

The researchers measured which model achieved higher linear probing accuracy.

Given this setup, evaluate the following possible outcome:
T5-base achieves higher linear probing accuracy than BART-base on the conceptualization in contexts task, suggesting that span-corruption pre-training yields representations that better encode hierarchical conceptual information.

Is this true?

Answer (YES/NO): NO